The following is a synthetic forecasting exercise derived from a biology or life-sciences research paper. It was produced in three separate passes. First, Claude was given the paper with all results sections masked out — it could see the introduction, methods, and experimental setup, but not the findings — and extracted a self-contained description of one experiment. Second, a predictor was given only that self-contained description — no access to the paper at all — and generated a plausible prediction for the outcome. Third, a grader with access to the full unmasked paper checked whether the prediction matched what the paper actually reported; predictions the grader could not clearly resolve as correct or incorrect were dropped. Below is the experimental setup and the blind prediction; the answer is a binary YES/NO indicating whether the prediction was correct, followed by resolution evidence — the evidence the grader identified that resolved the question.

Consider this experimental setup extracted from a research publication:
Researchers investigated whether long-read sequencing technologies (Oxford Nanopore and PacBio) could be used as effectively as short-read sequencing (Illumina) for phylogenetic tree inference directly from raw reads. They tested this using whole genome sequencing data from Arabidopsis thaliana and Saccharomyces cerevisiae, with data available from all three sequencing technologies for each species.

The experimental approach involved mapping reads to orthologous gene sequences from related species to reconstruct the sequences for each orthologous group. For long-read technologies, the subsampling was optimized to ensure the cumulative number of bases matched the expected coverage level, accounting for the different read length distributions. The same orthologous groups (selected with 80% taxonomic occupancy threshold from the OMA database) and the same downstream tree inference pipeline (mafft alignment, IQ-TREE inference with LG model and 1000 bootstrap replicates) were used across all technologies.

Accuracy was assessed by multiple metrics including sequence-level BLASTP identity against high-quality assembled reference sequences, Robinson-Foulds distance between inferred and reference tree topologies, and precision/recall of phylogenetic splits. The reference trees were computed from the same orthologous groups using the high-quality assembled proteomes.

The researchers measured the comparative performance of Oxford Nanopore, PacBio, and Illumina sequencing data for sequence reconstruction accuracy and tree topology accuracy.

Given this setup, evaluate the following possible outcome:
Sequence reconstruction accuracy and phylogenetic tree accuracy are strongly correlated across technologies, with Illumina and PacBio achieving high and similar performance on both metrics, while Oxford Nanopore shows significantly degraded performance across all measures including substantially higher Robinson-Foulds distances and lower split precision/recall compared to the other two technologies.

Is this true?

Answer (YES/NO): NO